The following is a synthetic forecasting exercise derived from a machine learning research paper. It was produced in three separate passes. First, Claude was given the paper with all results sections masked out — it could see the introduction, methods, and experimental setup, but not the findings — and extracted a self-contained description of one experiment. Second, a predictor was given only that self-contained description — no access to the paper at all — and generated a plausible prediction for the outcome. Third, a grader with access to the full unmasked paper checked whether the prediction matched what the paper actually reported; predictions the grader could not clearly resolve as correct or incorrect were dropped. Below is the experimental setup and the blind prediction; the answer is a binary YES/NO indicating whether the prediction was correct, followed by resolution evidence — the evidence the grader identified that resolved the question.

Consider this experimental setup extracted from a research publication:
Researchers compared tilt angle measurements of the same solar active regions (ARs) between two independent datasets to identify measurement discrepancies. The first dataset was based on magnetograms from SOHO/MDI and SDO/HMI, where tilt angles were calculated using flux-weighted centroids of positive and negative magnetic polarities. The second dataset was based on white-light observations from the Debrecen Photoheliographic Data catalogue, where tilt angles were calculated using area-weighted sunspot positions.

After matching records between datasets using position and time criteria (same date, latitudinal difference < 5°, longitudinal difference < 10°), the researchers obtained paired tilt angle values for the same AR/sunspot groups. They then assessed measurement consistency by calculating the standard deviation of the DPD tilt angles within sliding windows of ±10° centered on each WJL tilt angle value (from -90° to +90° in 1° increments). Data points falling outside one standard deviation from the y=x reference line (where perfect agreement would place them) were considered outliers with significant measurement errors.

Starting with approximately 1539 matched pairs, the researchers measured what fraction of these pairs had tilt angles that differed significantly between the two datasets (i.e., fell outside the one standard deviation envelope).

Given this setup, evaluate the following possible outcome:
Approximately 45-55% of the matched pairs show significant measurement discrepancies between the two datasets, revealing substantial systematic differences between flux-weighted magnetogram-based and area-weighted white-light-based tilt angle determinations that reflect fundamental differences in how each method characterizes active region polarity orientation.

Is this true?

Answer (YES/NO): NO